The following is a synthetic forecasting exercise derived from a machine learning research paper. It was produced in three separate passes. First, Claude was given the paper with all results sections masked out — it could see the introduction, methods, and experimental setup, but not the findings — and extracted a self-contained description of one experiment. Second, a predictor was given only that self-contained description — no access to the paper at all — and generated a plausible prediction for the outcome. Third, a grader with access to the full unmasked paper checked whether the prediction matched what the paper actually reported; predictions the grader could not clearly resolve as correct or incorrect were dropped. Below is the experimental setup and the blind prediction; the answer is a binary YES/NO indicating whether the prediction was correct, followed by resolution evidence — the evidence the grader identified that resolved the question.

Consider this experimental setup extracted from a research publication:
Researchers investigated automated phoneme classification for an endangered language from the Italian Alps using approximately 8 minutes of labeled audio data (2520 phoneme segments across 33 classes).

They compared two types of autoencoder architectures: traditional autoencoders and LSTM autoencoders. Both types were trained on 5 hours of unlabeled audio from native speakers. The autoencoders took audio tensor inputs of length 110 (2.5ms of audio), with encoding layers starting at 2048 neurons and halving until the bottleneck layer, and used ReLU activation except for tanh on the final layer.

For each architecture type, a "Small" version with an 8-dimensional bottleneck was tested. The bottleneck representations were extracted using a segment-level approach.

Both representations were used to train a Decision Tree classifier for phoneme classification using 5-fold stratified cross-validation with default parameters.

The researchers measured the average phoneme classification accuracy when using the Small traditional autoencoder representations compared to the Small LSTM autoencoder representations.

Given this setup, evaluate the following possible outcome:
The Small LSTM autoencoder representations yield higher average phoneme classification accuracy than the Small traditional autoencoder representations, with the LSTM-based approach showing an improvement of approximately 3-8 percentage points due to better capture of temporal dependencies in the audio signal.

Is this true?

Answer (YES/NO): NO